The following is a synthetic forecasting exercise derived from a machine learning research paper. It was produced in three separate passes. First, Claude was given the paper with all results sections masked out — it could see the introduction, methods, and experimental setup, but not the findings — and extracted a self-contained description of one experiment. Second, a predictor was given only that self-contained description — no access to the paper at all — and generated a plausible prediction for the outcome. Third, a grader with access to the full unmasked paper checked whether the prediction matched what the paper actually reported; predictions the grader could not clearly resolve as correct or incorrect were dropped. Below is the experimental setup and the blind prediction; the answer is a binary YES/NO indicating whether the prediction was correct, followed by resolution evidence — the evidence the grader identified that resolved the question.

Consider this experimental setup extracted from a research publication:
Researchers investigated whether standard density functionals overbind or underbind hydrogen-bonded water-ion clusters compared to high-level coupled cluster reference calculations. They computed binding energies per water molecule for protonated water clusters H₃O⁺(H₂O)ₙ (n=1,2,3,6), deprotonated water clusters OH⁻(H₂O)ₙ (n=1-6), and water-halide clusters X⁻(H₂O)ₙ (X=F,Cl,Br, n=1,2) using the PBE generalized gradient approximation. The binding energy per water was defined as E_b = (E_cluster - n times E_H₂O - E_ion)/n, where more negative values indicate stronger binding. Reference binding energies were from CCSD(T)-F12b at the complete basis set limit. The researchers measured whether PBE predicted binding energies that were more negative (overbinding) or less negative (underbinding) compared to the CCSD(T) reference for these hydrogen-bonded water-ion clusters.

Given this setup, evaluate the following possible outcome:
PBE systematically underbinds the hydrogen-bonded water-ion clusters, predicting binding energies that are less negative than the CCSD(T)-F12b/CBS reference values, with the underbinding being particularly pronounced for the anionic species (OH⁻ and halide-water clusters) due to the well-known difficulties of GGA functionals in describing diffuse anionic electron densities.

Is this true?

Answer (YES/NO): NO